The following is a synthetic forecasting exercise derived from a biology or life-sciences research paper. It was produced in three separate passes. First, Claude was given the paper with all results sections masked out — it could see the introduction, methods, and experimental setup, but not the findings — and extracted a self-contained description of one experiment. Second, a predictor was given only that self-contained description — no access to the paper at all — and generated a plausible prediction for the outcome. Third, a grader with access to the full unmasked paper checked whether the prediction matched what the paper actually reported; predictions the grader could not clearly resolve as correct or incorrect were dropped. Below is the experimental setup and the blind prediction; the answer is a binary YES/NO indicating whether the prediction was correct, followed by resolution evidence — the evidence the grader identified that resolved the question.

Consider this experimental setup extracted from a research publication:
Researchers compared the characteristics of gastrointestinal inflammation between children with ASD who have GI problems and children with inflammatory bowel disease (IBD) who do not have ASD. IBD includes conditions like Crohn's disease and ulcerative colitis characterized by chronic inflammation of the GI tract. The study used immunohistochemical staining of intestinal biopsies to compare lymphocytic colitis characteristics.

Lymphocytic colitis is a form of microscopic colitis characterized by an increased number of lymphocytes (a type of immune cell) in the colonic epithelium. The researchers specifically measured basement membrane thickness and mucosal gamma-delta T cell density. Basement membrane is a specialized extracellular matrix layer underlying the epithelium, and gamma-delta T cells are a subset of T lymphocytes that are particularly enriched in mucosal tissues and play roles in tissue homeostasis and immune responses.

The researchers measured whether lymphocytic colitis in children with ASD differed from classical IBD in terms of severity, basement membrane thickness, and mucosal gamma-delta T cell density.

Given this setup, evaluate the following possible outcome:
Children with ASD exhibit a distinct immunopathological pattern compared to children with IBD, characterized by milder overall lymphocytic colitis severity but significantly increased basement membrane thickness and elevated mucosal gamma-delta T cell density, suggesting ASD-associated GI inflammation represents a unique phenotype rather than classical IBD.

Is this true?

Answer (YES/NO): YES